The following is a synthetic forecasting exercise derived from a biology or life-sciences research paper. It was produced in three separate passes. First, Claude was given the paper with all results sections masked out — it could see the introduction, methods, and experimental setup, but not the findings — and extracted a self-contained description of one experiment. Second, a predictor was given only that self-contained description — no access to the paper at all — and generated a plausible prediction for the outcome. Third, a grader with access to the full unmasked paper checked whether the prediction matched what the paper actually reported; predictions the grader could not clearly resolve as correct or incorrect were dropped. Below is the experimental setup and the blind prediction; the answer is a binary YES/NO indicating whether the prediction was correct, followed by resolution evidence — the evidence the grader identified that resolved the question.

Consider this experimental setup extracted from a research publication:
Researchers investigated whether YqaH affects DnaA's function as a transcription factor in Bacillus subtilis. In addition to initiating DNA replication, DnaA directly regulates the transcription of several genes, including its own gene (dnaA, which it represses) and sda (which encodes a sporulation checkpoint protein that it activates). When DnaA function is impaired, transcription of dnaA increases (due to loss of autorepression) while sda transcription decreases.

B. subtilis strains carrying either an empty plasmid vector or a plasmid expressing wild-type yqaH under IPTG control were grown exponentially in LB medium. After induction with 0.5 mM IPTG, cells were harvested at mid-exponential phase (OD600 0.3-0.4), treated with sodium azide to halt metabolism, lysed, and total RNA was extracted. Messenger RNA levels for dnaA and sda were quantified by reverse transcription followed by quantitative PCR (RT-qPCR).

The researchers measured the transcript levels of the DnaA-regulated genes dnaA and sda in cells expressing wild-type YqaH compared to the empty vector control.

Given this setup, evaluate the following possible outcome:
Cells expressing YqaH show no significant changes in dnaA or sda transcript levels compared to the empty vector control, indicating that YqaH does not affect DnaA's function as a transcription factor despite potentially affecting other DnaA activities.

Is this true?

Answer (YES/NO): NO